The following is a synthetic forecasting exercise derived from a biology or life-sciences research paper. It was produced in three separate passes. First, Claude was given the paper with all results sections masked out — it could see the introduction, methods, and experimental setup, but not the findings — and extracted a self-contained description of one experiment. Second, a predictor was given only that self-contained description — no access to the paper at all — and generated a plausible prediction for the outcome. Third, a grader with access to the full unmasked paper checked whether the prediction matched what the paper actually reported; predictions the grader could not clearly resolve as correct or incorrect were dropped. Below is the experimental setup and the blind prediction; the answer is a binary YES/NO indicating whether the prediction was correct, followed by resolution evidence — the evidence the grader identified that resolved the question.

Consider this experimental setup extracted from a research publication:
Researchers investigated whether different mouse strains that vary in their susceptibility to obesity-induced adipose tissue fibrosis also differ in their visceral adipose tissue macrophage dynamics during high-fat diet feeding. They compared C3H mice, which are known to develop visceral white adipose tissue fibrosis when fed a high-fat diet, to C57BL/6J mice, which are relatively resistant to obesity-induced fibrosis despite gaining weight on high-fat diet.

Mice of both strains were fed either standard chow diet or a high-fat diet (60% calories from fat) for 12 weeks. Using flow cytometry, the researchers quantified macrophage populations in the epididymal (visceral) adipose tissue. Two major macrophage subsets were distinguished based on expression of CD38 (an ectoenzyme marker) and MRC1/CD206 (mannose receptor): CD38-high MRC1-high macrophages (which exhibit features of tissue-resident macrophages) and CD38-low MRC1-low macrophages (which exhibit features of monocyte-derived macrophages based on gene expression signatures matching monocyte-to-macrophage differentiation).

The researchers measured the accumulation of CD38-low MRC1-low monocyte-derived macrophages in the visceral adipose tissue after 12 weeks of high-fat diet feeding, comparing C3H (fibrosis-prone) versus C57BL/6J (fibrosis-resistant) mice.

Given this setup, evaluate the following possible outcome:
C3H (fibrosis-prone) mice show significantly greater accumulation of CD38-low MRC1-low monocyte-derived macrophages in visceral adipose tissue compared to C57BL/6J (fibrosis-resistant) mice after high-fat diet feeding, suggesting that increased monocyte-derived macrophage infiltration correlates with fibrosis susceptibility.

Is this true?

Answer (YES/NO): YES